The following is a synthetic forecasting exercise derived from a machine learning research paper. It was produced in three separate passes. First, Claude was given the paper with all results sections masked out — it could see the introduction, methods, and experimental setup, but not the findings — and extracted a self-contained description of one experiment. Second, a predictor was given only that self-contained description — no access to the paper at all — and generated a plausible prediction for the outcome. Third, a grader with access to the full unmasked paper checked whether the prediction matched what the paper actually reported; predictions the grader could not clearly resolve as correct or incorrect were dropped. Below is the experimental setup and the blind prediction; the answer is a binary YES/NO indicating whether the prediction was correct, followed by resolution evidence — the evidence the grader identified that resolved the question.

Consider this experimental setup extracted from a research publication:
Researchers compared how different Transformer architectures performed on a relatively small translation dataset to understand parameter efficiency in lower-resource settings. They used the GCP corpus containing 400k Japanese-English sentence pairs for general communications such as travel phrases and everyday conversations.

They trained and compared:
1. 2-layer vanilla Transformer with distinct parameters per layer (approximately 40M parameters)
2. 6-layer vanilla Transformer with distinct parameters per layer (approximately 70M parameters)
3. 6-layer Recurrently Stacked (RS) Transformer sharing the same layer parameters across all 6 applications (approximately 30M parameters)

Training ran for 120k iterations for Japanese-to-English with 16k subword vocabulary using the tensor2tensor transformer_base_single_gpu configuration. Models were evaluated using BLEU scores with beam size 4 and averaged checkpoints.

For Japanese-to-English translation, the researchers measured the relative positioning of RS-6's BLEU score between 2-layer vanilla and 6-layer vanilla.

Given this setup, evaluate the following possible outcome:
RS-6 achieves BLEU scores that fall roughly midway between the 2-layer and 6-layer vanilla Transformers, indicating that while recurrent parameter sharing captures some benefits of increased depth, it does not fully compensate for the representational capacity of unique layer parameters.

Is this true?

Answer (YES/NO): NO